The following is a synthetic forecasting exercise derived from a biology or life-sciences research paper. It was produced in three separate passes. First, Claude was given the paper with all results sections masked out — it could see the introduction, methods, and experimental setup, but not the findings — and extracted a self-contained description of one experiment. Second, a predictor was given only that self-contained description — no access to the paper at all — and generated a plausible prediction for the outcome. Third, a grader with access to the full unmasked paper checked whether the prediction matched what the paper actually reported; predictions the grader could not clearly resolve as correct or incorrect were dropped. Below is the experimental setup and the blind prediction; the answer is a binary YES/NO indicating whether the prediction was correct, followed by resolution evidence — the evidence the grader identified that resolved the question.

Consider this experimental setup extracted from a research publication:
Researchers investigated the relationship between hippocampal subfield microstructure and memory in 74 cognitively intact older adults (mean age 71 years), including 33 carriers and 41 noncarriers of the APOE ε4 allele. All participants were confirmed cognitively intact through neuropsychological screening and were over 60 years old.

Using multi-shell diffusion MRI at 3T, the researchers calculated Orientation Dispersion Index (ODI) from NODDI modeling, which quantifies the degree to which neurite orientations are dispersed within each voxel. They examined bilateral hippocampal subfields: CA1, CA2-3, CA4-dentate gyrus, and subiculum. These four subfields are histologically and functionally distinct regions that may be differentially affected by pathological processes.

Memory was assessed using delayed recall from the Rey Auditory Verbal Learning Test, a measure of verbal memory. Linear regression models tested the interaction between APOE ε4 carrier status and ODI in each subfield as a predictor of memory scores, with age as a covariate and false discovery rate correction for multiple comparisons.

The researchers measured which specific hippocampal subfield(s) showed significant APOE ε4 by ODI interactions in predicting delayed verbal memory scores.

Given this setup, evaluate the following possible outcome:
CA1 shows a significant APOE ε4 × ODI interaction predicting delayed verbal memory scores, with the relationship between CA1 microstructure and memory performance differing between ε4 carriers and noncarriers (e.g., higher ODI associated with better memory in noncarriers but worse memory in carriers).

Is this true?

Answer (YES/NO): NO